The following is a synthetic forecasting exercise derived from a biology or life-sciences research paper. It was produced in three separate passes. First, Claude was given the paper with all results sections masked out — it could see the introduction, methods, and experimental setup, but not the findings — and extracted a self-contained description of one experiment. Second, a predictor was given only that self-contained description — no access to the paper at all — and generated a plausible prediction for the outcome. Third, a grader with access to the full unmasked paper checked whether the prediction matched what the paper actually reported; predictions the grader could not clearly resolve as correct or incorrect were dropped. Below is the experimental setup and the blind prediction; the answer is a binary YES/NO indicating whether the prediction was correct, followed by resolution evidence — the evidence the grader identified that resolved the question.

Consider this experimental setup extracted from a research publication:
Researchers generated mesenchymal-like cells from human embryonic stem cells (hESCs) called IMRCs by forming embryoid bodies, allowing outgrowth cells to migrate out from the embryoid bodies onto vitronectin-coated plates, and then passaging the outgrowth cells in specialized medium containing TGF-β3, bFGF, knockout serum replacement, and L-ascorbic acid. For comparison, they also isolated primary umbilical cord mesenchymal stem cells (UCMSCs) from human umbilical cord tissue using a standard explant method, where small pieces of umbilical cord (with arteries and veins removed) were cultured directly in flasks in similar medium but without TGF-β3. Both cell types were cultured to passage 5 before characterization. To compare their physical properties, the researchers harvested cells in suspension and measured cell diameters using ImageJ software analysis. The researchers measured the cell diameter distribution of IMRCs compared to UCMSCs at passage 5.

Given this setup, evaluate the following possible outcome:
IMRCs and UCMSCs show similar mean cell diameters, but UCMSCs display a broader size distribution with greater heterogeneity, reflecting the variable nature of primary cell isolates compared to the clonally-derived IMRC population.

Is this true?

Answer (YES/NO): NO